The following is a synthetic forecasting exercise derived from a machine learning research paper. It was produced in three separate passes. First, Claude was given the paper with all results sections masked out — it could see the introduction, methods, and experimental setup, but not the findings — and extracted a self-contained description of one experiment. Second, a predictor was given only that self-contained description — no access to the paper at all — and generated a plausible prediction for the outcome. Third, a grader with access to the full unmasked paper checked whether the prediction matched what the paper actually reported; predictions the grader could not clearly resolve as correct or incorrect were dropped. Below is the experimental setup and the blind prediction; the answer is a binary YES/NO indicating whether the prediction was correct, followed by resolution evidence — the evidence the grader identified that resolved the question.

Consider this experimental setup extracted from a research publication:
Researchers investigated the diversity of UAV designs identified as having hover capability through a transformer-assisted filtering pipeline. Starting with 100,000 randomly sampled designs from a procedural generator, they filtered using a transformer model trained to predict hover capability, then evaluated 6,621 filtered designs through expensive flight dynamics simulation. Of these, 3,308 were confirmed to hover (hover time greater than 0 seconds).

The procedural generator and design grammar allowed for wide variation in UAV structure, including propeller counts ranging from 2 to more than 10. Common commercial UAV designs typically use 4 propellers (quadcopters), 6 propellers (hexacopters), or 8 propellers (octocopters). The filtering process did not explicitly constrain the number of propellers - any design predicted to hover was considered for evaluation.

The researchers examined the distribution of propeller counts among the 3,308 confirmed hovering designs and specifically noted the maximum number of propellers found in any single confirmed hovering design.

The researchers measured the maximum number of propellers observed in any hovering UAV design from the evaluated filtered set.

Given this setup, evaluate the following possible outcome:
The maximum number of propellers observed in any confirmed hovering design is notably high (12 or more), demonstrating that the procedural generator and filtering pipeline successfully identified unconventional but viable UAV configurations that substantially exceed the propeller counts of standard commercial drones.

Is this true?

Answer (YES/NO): YES